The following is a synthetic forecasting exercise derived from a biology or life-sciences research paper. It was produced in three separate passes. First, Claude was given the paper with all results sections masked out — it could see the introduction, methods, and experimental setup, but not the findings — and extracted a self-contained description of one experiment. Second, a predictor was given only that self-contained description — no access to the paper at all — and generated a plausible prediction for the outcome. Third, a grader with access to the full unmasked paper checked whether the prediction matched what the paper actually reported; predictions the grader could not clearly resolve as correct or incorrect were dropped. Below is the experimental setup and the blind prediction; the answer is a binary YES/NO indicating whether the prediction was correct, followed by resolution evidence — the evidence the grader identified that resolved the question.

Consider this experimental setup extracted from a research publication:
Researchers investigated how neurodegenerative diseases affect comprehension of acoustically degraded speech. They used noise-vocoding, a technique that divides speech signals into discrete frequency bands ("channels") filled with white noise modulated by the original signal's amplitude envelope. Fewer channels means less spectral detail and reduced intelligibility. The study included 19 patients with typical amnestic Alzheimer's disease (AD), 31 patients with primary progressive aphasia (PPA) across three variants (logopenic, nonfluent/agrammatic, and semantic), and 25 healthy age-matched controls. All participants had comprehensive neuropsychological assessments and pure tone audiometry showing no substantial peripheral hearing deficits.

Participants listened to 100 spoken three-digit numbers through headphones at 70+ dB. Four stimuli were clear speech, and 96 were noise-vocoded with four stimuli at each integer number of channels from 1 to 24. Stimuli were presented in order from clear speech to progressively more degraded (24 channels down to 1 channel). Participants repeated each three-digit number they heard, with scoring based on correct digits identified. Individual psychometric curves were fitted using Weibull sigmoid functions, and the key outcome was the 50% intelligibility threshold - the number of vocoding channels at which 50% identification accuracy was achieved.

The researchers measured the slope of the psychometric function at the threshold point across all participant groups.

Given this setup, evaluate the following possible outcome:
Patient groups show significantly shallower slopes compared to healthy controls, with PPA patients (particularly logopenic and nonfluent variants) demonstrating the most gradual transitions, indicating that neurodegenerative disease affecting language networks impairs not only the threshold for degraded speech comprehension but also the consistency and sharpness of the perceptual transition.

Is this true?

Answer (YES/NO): NO